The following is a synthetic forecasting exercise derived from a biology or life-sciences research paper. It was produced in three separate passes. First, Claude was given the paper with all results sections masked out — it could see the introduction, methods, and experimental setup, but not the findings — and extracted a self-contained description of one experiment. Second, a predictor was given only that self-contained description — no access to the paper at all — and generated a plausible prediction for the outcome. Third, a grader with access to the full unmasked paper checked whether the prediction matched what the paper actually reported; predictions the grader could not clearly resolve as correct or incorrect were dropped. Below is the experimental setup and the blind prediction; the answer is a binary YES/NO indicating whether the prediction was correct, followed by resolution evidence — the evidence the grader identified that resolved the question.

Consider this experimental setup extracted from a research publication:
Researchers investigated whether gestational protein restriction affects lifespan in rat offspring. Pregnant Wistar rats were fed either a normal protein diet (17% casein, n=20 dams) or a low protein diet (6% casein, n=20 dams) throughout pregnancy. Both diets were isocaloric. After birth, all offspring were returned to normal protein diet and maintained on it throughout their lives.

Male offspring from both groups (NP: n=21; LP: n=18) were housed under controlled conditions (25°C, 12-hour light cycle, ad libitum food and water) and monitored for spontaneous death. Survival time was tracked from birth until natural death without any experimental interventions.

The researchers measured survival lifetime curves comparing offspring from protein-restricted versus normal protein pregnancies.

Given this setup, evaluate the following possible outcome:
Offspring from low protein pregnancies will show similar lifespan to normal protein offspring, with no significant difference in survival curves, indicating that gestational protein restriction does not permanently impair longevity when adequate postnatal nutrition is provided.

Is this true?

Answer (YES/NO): NO